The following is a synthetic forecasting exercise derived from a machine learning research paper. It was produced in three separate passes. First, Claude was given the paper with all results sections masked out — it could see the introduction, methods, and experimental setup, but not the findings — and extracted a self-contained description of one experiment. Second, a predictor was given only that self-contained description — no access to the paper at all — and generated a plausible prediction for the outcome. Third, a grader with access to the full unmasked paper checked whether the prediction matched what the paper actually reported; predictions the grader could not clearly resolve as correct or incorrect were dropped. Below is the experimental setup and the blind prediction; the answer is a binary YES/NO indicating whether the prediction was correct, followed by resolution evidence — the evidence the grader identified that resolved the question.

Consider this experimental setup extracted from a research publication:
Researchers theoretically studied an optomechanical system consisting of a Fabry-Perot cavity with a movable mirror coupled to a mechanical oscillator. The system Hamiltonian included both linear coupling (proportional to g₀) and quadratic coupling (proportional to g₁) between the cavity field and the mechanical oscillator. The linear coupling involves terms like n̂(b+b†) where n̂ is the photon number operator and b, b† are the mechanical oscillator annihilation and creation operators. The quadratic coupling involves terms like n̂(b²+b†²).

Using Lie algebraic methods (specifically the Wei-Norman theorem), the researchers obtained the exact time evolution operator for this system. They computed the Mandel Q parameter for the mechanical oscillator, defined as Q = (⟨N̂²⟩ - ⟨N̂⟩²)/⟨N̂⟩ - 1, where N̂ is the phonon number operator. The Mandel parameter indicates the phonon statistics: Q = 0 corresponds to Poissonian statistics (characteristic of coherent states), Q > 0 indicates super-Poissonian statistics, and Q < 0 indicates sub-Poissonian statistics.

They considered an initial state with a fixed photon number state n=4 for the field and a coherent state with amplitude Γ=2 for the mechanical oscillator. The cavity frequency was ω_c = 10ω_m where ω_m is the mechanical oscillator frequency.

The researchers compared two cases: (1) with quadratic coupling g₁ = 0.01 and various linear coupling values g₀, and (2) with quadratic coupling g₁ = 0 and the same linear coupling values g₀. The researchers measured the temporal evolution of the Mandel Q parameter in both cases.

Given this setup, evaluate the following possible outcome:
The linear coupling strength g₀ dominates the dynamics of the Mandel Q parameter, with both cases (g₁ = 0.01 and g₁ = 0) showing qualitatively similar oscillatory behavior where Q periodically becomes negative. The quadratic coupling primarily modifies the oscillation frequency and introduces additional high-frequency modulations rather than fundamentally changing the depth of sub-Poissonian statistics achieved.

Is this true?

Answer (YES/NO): NO